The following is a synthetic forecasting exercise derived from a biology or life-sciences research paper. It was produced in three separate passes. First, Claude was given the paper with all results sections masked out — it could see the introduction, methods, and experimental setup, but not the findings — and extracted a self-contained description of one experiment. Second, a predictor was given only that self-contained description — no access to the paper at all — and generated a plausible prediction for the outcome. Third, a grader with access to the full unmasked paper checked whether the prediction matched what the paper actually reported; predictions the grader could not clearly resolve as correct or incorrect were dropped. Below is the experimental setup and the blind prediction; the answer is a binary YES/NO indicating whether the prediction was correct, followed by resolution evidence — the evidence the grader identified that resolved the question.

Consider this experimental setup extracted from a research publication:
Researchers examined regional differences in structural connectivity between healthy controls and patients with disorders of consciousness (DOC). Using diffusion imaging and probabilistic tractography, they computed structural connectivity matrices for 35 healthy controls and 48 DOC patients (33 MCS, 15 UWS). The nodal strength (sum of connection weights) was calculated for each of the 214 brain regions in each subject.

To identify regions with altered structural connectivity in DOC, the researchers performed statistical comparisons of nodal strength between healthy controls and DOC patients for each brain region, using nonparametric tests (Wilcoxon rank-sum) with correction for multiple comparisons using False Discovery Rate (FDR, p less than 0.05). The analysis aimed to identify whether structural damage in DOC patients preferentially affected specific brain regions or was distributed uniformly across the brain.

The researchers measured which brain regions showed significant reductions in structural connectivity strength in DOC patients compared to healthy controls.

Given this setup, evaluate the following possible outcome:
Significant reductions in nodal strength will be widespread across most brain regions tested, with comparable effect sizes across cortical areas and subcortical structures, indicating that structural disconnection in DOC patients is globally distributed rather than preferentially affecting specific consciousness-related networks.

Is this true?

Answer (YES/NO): NO